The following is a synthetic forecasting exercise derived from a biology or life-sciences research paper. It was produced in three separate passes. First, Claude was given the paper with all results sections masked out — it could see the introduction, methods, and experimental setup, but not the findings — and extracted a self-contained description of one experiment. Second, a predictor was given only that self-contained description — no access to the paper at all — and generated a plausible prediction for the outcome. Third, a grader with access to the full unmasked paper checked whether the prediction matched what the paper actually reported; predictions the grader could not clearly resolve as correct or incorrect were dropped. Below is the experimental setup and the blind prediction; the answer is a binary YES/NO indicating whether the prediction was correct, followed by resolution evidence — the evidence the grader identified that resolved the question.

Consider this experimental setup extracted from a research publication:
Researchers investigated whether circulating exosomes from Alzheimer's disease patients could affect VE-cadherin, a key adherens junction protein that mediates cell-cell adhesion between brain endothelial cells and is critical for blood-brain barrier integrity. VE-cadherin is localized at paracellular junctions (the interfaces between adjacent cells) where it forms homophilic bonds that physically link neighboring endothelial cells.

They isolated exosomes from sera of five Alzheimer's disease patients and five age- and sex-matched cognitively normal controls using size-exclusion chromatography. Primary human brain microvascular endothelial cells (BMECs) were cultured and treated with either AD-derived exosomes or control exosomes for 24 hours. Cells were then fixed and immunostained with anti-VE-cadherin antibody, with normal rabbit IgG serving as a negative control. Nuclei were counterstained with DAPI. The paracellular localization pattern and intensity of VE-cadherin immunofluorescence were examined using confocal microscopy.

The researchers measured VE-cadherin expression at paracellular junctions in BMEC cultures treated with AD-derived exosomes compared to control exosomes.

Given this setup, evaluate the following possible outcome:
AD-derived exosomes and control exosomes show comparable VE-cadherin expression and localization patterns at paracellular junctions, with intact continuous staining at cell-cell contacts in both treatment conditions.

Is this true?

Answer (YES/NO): NO